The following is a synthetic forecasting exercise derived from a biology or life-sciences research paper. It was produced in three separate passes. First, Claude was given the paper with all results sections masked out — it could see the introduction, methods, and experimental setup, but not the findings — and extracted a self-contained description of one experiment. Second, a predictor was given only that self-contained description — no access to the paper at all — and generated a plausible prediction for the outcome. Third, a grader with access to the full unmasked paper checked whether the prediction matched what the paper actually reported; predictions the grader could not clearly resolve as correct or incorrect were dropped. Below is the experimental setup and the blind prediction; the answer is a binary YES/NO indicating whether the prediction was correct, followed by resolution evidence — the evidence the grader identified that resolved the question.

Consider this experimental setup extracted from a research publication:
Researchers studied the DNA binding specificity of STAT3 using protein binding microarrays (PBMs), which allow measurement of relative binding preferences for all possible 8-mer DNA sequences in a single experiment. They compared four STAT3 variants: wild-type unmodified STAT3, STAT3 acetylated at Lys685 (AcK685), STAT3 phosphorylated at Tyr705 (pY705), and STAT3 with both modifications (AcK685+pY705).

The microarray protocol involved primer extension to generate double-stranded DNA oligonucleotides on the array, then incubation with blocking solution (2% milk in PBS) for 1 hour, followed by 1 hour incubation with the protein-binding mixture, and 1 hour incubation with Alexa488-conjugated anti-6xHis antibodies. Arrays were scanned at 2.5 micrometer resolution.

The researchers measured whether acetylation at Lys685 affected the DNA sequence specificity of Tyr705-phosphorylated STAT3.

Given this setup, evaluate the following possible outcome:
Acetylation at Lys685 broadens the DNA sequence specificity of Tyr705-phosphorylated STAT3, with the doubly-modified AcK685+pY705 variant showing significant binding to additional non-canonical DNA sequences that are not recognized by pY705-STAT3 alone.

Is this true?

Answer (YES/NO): NO